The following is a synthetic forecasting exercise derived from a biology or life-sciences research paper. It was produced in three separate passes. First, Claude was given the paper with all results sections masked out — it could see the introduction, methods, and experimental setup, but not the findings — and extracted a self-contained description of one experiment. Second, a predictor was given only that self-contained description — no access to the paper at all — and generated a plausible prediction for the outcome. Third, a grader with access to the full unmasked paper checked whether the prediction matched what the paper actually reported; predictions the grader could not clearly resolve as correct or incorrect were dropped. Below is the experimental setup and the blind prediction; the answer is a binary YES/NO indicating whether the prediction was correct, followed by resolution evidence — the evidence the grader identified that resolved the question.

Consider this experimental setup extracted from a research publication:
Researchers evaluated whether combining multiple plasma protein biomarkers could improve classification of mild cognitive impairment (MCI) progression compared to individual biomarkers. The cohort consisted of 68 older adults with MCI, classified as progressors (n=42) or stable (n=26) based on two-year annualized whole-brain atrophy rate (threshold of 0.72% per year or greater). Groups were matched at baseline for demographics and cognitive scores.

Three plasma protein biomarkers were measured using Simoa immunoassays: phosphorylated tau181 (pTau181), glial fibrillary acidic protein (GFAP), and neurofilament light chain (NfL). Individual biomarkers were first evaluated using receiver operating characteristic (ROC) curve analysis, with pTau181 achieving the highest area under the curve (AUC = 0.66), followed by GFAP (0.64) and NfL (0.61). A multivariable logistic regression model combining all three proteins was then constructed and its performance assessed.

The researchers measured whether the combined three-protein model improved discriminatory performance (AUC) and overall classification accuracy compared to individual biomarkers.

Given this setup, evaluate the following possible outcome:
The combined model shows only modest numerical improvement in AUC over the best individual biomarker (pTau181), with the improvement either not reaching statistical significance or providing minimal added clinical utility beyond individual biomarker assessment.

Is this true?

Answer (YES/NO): YES